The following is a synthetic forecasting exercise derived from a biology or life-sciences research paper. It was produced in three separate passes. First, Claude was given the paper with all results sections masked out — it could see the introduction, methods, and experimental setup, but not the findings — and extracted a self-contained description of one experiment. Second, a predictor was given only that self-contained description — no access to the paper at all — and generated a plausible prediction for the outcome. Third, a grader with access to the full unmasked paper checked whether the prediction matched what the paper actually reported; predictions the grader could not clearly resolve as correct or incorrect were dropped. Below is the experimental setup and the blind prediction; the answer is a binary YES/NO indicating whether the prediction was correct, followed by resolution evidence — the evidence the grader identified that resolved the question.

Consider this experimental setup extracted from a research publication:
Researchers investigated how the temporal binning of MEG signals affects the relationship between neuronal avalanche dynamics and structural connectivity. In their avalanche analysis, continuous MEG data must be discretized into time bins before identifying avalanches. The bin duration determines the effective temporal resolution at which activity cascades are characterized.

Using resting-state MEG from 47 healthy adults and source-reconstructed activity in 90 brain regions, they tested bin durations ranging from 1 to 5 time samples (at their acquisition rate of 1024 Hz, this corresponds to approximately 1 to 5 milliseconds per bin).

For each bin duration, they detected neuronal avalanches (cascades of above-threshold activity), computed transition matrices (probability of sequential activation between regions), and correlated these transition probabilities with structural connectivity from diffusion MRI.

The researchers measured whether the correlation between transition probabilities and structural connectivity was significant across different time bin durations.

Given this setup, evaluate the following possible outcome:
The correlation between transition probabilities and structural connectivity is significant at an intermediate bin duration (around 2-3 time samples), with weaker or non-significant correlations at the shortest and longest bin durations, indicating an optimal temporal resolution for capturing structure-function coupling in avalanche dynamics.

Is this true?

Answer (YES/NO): NO